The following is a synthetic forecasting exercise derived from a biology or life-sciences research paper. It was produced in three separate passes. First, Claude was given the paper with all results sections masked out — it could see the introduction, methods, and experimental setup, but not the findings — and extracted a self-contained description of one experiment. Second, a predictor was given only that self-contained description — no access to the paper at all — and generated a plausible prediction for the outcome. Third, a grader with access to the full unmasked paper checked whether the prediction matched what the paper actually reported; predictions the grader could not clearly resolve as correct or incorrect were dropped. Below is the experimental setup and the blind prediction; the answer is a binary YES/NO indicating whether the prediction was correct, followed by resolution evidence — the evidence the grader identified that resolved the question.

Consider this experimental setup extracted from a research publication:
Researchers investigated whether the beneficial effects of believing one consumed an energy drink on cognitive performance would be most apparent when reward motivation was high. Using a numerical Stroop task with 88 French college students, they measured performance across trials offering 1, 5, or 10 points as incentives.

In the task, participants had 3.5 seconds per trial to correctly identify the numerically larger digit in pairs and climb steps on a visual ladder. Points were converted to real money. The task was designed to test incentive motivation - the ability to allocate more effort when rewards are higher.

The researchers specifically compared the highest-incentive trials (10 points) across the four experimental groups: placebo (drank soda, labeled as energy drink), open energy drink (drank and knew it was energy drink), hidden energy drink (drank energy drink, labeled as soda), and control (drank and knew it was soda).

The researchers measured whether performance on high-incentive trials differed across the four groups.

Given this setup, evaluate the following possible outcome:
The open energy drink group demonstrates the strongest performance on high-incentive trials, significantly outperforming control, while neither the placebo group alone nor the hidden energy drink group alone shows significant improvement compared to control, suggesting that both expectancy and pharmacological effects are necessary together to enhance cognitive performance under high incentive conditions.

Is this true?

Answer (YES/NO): NO